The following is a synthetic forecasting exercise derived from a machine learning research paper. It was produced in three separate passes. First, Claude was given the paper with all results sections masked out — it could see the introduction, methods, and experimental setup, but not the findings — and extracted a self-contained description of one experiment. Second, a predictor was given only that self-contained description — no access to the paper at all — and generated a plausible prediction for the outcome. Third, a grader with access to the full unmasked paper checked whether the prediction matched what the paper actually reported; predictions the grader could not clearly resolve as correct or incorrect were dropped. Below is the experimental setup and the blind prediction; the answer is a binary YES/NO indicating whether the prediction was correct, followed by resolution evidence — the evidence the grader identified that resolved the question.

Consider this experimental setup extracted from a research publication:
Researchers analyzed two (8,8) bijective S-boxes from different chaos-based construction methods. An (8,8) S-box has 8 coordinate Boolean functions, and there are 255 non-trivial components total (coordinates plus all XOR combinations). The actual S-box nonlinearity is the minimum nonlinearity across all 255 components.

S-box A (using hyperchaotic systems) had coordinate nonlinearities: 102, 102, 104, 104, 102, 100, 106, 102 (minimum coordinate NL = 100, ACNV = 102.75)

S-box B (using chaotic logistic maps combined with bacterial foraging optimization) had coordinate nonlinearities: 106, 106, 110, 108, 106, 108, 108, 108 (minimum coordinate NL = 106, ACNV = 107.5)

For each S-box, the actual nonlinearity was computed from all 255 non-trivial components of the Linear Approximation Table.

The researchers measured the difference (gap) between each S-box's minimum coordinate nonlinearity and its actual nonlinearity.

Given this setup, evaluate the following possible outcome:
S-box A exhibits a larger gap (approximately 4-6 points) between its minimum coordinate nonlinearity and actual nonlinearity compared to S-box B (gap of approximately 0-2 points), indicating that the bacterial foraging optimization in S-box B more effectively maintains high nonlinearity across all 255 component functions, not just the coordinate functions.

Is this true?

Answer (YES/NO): NO